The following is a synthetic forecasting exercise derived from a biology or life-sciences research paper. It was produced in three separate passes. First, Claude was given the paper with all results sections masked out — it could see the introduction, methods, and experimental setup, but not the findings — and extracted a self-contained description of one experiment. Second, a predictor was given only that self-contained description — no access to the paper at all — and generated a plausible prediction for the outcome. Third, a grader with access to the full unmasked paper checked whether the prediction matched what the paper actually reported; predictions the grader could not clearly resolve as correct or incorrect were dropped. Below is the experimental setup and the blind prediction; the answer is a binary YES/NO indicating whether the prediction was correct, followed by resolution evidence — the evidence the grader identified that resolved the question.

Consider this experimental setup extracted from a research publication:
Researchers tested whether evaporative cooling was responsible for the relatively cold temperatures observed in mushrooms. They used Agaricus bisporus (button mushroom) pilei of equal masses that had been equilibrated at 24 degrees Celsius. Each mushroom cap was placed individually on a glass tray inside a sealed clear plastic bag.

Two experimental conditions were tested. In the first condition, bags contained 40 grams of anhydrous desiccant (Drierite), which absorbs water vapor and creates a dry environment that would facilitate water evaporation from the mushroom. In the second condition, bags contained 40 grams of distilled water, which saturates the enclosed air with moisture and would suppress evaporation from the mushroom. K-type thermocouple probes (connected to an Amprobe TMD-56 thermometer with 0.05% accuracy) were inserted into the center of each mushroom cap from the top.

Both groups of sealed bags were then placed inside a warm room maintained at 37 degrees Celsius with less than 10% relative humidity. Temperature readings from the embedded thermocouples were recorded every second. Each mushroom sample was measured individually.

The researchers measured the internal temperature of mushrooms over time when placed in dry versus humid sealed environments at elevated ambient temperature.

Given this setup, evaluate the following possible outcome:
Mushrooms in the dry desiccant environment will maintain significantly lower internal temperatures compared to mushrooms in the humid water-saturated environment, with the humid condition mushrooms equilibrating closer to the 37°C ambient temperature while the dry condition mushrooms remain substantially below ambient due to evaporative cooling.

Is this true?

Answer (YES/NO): YES